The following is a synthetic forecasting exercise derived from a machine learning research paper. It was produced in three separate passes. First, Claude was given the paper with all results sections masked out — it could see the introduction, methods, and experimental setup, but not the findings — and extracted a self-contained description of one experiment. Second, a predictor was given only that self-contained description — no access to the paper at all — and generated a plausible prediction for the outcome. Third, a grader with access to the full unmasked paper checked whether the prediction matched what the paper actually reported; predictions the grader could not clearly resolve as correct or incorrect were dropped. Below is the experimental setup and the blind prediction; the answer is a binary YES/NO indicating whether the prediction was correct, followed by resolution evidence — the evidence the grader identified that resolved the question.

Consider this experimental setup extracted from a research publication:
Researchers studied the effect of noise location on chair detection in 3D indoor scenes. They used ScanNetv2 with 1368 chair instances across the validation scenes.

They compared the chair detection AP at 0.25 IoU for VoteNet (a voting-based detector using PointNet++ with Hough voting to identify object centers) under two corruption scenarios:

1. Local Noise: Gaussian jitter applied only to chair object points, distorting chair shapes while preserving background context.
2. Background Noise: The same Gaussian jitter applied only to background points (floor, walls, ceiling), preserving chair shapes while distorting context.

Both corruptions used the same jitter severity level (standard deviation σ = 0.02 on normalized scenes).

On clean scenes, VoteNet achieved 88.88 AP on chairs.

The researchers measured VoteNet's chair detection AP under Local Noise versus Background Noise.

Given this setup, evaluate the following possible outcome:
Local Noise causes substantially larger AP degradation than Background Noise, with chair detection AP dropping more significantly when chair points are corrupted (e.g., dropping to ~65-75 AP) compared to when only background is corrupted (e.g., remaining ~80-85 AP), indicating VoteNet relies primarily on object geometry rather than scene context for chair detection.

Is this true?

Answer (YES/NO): NO